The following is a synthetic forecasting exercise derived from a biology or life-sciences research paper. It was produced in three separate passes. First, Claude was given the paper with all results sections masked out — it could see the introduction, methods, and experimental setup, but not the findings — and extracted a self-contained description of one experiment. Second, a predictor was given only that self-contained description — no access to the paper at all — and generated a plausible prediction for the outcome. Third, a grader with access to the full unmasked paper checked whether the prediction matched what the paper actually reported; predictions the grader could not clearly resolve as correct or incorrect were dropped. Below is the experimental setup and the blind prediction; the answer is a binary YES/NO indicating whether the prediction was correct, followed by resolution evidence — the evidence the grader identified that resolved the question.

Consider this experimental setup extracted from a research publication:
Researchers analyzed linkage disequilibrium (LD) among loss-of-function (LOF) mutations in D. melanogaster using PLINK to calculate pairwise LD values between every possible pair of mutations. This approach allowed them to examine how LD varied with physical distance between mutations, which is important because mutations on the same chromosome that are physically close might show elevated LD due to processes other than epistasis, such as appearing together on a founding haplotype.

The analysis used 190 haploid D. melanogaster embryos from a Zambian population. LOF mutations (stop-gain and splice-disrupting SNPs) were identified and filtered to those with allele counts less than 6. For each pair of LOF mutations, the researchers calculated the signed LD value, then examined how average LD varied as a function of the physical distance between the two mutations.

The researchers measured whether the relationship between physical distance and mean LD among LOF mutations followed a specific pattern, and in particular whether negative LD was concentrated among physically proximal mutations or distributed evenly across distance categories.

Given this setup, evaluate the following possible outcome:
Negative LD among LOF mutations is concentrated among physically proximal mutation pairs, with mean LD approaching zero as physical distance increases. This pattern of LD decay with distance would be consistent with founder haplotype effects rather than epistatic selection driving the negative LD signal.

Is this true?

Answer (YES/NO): NO